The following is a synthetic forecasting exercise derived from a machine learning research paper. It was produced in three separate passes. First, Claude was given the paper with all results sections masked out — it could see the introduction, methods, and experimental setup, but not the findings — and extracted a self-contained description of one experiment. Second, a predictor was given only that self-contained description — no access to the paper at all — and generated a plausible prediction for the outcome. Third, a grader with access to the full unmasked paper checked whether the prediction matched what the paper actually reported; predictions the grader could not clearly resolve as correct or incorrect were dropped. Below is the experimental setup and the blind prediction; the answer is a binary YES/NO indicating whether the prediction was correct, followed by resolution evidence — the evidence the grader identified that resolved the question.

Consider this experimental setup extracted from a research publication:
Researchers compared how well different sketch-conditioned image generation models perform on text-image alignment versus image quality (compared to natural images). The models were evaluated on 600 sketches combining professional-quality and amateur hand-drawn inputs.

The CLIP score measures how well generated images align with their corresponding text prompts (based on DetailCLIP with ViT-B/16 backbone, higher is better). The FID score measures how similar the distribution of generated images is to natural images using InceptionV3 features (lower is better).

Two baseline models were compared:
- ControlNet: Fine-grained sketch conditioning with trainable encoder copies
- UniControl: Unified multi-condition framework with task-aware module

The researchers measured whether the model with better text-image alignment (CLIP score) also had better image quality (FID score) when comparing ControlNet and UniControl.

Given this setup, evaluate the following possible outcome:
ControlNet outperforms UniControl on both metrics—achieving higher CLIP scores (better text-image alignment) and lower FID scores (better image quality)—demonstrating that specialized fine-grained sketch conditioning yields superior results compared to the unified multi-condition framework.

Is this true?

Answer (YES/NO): NO